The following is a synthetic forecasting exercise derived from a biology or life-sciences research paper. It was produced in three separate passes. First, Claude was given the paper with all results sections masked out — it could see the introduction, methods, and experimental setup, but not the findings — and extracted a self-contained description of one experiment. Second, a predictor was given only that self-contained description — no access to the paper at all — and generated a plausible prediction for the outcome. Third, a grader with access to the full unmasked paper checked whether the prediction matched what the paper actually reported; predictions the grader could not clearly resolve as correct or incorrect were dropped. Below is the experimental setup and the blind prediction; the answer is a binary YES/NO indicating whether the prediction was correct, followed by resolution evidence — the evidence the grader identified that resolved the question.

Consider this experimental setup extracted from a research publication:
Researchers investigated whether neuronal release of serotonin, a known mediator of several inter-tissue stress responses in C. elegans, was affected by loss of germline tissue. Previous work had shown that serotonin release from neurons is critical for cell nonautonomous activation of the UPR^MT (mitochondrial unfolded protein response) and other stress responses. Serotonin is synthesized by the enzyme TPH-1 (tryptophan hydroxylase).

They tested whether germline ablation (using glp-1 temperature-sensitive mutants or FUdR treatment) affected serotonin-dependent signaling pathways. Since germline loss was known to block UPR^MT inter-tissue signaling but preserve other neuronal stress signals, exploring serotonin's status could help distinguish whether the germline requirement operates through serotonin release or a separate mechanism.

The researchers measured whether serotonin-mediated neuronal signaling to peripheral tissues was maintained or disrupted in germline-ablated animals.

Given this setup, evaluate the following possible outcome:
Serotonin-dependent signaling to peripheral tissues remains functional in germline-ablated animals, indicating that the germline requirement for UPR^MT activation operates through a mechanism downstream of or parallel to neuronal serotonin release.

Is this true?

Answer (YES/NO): YES